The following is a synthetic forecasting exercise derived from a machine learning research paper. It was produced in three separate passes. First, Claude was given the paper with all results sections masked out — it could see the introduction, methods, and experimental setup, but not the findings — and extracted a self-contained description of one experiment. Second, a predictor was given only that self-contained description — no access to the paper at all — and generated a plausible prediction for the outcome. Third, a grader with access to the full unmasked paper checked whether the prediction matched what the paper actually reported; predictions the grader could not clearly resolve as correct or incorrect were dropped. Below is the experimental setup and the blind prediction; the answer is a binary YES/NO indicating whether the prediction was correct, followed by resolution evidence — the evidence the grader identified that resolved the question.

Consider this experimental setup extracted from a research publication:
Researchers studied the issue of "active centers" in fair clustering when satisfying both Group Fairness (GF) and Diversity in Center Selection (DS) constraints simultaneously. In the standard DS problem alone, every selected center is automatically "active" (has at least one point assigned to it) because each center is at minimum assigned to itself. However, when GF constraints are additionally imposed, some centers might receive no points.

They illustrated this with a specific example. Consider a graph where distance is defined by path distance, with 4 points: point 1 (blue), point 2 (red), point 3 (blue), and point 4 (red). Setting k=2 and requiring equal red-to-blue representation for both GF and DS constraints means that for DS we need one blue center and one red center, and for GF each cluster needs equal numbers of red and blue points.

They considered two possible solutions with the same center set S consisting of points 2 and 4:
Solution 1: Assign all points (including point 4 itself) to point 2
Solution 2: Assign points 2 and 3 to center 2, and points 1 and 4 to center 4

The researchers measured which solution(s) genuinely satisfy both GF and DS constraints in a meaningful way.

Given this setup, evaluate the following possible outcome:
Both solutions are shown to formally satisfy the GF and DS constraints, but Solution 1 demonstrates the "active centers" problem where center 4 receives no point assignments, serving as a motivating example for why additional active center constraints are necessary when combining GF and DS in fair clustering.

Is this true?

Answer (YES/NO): YES